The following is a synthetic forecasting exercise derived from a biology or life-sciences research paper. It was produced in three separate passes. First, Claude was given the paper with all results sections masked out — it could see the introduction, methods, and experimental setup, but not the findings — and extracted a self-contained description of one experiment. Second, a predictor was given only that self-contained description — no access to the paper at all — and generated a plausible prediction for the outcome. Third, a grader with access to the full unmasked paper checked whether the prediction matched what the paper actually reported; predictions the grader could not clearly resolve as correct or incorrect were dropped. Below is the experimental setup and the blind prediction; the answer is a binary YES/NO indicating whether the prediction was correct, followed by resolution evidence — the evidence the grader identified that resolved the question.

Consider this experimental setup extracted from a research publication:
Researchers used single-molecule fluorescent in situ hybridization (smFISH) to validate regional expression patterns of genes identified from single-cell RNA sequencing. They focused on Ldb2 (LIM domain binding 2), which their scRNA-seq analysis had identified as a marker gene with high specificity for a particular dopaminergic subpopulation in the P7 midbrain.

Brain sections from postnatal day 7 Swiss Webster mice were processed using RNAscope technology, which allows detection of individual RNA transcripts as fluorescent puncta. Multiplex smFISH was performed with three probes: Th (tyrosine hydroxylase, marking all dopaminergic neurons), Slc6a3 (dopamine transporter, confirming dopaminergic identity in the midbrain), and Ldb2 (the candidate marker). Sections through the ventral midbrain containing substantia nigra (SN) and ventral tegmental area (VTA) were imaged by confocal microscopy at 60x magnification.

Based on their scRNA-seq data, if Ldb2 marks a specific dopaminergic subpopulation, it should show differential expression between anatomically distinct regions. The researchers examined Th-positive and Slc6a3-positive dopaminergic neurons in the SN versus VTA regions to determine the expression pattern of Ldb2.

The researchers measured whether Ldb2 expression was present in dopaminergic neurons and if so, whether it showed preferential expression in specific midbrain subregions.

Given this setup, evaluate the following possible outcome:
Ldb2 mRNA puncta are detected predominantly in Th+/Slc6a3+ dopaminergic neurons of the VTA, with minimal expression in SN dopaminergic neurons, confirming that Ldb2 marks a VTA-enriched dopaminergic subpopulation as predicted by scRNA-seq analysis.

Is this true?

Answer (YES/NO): NO